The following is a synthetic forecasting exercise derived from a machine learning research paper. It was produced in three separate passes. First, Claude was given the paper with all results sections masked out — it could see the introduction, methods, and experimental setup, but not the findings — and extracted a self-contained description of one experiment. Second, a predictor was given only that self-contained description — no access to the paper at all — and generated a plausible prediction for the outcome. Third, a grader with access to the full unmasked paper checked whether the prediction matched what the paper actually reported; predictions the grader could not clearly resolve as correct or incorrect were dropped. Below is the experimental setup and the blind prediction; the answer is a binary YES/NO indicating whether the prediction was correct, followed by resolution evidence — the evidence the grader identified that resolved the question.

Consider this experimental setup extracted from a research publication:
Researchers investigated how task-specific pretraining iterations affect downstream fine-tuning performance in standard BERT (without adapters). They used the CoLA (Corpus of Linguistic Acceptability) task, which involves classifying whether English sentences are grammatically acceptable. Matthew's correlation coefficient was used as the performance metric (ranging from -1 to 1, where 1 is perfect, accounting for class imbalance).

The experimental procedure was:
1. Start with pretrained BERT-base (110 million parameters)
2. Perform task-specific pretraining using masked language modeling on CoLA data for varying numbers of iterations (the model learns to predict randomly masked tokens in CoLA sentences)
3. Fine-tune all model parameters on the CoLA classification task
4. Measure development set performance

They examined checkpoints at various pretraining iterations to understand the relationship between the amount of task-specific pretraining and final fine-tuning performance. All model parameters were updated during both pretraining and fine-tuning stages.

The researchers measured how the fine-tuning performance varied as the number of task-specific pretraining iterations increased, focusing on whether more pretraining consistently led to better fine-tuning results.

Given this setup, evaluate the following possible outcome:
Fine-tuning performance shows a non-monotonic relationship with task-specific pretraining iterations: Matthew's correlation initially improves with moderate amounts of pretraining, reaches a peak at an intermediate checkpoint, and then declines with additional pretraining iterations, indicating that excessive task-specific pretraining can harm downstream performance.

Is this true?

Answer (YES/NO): YES